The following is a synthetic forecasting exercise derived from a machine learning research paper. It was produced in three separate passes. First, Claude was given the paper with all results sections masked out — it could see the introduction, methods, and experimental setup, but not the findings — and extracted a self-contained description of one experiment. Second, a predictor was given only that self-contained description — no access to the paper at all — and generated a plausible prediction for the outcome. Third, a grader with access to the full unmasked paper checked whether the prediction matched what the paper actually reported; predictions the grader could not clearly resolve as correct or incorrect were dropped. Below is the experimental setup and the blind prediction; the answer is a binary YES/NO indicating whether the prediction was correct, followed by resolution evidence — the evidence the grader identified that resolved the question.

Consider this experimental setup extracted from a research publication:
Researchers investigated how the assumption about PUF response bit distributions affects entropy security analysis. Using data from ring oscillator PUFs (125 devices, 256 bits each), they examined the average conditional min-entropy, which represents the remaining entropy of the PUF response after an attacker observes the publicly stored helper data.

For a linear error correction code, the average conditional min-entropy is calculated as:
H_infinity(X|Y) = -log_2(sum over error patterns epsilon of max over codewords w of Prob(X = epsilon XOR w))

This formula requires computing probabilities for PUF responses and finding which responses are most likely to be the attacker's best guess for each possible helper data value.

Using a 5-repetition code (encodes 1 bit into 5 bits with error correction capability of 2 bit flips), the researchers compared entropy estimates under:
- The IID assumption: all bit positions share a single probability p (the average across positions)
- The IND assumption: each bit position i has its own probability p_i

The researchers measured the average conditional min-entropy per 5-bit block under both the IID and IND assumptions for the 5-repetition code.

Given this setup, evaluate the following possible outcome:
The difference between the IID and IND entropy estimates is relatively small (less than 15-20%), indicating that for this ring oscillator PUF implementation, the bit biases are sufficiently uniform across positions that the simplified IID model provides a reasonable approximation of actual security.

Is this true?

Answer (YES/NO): NO